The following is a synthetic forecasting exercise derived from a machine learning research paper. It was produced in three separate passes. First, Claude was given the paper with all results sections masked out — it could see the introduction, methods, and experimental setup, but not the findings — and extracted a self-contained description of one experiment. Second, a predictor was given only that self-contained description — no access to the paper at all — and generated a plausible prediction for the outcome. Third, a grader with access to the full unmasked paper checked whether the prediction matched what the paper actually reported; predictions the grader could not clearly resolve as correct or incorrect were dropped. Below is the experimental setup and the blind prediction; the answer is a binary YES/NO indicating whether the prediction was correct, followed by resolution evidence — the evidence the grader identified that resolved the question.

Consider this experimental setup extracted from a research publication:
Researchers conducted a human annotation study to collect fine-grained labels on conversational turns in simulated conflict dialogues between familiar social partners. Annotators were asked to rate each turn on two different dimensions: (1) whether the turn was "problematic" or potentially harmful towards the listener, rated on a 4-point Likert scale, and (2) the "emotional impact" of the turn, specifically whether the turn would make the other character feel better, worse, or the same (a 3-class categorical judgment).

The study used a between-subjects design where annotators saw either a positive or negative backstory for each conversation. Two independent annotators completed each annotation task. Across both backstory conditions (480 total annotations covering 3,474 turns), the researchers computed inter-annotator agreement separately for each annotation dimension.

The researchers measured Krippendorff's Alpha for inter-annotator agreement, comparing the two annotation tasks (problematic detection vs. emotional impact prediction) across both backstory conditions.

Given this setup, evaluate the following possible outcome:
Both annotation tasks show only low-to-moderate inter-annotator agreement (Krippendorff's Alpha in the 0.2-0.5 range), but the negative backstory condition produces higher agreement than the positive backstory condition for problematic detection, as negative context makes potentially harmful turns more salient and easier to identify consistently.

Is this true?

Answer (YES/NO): YES